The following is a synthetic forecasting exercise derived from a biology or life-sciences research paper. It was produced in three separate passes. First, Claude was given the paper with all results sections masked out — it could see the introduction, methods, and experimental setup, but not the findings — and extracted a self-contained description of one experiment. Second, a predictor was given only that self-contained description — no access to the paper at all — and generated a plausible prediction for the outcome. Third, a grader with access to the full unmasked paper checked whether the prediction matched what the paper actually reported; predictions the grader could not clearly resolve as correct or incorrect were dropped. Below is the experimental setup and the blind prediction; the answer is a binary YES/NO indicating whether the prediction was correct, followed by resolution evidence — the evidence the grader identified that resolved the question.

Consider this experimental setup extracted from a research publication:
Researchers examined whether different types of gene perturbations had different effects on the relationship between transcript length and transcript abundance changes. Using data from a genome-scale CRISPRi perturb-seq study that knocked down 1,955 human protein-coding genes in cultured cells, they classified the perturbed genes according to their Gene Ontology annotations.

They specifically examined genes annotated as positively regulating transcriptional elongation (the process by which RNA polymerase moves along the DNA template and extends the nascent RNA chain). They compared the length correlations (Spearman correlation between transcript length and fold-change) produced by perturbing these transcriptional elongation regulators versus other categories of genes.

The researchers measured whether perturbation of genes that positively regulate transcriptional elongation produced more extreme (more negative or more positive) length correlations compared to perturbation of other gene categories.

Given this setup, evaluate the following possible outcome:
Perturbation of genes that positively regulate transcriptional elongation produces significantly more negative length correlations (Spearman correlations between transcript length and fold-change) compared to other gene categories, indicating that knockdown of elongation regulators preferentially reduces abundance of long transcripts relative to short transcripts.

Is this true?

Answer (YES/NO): YES